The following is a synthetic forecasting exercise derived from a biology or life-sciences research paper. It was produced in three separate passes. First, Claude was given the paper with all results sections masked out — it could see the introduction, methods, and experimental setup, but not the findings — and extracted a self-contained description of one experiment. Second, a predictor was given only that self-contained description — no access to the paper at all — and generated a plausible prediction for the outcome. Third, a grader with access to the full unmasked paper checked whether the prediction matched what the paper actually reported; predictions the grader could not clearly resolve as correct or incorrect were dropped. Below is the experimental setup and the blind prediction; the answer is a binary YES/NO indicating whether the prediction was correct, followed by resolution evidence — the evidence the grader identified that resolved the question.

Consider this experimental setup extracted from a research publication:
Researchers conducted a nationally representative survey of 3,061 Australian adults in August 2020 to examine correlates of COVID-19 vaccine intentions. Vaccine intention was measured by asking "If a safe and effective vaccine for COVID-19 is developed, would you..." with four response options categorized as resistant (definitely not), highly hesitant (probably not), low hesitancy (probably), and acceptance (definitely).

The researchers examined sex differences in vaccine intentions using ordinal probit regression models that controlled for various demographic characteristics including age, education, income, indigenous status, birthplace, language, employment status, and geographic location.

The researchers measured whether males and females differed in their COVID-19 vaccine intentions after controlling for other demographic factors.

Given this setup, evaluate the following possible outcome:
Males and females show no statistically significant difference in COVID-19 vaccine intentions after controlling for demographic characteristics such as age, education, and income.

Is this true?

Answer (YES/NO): NO